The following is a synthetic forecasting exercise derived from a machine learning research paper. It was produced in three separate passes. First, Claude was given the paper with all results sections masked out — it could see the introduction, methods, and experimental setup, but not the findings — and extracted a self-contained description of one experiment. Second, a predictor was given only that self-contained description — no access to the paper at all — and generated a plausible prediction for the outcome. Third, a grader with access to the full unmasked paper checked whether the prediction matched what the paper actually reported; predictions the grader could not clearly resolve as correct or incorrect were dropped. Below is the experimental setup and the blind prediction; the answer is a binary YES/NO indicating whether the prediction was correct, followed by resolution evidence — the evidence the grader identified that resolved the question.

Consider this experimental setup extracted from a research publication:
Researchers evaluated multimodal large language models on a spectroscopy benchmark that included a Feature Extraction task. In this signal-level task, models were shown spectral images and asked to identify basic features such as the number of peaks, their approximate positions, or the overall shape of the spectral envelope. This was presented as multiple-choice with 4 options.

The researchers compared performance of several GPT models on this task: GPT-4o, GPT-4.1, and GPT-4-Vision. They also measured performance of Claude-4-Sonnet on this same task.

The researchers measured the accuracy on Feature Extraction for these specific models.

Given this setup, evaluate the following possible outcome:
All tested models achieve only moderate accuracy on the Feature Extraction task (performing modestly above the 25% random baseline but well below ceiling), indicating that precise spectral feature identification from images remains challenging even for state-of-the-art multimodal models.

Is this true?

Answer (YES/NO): NO